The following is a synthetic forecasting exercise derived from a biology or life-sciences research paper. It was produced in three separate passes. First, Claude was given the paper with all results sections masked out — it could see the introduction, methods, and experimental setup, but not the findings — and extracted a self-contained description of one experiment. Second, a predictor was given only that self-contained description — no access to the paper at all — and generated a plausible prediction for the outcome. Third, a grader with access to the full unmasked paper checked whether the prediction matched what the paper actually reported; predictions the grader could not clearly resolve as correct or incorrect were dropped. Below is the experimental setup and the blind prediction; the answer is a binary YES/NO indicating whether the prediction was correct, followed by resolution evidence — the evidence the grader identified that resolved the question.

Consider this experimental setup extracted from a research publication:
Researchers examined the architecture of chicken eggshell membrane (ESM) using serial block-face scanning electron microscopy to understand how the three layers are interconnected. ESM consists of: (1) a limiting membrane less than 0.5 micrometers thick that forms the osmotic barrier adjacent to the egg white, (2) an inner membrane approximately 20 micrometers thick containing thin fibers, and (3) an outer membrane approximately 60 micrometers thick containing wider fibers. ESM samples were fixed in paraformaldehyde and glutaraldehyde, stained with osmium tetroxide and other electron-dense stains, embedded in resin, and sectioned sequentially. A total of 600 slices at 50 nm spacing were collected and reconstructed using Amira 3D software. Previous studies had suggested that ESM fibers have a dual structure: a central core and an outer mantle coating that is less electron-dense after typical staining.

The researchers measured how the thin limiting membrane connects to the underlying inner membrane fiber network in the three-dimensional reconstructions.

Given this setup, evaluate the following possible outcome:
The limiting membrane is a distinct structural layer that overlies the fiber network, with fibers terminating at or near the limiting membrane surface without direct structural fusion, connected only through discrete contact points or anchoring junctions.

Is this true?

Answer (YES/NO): NO